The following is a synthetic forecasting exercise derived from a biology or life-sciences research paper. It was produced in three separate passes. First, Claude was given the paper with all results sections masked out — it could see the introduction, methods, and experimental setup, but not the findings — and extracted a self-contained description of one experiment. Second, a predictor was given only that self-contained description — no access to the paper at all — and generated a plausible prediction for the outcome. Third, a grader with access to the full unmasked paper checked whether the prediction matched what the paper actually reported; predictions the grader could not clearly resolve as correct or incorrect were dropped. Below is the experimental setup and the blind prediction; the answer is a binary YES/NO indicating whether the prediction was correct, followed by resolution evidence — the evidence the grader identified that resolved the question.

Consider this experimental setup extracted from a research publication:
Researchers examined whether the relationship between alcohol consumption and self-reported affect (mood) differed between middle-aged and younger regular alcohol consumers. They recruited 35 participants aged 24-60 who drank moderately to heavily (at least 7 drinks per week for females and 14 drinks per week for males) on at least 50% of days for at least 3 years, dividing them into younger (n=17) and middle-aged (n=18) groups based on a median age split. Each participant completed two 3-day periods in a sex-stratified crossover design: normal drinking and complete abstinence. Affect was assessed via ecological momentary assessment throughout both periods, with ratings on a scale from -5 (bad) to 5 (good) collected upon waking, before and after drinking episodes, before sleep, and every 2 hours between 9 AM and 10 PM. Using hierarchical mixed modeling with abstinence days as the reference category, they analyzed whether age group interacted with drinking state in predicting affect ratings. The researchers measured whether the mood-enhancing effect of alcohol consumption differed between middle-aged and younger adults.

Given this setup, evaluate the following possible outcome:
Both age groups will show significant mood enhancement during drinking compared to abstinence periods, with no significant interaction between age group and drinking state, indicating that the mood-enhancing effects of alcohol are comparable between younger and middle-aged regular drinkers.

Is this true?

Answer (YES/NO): NO